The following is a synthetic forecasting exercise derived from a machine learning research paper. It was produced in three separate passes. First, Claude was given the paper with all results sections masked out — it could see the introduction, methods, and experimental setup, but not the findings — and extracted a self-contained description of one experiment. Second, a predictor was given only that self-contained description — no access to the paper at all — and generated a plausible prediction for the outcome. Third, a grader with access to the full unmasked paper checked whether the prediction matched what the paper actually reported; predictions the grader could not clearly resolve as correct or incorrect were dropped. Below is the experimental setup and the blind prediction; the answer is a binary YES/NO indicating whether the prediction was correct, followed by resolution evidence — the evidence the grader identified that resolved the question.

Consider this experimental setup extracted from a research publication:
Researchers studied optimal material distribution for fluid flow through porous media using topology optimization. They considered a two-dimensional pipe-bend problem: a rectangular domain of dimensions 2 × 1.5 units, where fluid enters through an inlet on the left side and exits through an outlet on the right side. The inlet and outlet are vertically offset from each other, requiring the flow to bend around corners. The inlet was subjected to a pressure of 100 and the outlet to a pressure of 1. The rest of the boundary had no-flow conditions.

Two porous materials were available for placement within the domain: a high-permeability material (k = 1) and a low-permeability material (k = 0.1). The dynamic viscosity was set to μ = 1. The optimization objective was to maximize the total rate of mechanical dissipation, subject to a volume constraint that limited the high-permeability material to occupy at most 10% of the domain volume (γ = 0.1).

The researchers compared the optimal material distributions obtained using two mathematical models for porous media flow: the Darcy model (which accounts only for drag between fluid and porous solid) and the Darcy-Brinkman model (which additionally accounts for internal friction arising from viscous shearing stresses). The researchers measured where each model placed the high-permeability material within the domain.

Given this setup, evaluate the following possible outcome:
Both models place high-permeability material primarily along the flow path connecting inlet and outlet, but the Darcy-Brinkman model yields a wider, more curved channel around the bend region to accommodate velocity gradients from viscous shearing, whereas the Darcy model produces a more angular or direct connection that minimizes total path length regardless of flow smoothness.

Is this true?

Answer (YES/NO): NO